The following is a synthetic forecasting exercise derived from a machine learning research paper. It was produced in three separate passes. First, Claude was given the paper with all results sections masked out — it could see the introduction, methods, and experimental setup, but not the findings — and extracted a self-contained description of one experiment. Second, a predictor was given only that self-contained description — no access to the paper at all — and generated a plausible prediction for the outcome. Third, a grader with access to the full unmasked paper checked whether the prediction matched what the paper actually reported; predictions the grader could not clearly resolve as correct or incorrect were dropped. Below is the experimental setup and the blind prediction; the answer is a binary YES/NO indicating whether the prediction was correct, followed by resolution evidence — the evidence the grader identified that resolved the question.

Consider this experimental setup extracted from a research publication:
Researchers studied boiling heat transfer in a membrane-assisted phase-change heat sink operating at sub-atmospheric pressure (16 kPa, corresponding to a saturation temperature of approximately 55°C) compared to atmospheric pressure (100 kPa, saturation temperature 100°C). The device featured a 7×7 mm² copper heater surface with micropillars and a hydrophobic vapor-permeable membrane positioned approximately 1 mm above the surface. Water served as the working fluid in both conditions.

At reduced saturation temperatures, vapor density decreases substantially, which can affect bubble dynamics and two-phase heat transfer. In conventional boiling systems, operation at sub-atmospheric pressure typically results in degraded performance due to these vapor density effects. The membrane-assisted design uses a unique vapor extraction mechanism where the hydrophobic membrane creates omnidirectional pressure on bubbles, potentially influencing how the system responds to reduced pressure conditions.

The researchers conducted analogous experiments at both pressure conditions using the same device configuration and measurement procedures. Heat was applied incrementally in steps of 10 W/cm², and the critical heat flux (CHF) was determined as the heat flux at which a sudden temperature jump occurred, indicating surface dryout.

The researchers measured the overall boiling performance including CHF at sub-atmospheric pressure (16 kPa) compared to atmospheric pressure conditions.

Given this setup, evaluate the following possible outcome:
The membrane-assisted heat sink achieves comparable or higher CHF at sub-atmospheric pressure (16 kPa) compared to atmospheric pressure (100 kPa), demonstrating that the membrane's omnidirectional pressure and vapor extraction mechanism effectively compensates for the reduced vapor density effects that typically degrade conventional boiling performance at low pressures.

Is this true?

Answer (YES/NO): NO